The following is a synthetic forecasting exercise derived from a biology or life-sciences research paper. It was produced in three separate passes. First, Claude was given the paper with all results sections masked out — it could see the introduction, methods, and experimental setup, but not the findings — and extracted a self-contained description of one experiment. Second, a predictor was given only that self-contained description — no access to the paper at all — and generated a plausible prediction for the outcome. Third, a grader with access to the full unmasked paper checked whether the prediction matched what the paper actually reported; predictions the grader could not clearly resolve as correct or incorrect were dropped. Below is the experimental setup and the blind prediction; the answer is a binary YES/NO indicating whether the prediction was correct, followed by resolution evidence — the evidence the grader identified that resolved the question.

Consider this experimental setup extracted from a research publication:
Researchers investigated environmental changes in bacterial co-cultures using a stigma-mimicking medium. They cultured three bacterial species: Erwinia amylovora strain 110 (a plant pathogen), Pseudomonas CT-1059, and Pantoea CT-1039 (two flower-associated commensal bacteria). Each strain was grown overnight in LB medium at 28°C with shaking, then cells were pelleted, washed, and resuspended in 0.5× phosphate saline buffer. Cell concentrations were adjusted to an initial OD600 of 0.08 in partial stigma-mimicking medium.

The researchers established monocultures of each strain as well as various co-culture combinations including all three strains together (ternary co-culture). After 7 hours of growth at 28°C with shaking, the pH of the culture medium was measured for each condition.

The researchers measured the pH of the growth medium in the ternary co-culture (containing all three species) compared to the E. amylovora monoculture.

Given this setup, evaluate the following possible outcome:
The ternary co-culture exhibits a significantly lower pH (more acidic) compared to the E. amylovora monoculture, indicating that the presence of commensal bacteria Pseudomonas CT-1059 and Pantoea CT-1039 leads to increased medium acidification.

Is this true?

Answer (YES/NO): YES